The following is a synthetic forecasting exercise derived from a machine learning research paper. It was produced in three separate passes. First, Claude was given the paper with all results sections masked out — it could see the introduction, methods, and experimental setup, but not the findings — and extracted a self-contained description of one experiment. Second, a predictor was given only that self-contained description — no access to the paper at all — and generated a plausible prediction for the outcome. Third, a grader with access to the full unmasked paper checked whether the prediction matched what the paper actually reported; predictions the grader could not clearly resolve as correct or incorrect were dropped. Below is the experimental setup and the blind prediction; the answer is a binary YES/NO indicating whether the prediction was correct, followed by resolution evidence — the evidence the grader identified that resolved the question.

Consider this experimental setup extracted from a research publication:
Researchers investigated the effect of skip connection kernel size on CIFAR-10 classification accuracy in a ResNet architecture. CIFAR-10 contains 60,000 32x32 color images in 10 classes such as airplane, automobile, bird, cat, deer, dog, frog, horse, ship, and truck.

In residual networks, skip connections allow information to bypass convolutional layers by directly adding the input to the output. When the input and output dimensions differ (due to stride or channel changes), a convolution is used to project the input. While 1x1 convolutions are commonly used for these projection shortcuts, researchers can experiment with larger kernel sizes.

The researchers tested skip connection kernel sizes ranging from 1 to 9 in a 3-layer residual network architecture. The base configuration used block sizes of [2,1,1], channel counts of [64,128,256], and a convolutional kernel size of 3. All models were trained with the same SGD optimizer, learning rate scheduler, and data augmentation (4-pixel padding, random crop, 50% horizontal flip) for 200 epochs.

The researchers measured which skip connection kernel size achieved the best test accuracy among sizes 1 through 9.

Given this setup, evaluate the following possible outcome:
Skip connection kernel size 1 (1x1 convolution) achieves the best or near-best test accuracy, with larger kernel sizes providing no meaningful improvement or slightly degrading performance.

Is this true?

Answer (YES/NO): NO